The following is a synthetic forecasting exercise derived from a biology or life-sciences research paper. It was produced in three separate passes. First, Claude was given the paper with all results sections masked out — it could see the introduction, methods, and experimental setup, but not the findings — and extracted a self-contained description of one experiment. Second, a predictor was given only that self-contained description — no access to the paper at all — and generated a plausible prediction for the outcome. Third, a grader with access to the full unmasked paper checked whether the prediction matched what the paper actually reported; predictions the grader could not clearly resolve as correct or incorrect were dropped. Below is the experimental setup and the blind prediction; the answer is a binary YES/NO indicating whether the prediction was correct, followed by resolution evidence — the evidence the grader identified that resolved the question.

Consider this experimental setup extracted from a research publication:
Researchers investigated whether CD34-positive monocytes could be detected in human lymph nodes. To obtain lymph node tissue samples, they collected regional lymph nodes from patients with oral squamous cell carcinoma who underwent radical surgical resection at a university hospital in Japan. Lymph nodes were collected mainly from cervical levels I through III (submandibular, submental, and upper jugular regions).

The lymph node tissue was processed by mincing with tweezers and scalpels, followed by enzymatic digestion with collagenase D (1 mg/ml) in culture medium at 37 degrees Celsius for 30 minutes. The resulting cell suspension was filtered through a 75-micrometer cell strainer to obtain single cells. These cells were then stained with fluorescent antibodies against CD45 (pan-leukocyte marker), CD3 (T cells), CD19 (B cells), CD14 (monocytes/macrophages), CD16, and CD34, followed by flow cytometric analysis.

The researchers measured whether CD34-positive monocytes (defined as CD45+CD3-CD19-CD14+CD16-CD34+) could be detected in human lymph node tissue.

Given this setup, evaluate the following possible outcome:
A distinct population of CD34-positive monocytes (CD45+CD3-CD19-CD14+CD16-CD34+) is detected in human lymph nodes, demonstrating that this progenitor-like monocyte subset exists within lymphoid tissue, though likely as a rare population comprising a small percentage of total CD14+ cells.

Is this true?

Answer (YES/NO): YES